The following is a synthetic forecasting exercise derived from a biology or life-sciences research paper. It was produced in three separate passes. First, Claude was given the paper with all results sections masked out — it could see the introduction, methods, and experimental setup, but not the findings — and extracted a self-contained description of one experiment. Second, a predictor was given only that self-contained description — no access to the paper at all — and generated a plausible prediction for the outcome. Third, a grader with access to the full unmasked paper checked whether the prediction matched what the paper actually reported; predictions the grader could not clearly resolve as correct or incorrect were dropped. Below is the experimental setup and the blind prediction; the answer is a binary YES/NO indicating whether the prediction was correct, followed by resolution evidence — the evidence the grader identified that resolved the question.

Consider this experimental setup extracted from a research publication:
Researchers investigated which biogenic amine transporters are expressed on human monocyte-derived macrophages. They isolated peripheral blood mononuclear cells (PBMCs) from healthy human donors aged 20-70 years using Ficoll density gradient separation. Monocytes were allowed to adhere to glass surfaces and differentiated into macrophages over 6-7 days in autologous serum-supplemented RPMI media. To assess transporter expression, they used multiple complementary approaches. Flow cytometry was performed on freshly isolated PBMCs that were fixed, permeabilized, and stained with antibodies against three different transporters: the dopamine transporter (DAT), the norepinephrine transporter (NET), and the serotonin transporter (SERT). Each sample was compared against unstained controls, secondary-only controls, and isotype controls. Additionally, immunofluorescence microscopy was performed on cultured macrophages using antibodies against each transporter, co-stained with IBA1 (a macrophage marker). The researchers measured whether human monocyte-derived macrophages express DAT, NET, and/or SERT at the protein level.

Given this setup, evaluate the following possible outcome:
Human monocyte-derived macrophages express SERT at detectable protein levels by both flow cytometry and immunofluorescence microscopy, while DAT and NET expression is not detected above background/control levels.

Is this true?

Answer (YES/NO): NO